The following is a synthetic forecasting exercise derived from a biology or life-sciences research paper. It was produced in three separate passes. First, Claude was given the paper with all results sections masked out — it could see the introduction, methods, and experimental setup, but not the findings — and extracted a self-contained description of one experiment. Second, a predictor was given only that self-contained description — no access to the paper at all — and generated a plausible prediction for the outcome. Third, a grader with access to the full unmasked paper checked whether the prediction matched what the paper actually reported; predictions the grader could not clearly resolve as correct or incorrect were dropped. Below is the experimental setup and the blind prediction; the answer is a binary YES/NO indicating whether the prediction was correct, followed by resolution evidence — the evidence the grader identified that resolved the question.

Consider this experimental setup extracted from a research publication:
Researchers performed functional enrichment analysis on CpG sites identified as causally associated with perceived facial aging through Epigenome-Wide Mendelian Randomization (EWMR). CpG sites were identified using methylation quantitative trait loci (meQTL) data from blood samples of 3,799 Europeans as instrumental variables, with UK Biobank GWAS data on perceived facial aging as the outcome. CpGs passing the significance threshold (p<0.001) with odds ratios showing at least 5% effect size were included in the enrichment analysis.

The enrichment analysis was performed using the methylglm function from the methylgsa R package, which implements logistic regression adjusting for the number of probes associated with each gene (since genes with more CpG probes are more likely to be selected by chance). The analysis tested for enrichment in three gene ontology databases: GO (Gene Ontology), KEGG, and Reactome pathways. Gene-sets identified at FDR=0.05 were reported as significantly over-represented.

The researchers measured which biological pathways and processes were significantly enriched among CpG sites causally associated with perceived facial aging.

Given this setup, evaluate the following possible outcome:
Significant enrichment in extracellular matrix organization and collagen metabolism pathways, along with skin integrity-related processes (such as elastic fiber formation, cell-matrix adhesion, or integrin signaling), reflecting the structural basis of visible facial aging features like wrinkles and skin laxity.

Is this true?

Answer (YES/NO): YES